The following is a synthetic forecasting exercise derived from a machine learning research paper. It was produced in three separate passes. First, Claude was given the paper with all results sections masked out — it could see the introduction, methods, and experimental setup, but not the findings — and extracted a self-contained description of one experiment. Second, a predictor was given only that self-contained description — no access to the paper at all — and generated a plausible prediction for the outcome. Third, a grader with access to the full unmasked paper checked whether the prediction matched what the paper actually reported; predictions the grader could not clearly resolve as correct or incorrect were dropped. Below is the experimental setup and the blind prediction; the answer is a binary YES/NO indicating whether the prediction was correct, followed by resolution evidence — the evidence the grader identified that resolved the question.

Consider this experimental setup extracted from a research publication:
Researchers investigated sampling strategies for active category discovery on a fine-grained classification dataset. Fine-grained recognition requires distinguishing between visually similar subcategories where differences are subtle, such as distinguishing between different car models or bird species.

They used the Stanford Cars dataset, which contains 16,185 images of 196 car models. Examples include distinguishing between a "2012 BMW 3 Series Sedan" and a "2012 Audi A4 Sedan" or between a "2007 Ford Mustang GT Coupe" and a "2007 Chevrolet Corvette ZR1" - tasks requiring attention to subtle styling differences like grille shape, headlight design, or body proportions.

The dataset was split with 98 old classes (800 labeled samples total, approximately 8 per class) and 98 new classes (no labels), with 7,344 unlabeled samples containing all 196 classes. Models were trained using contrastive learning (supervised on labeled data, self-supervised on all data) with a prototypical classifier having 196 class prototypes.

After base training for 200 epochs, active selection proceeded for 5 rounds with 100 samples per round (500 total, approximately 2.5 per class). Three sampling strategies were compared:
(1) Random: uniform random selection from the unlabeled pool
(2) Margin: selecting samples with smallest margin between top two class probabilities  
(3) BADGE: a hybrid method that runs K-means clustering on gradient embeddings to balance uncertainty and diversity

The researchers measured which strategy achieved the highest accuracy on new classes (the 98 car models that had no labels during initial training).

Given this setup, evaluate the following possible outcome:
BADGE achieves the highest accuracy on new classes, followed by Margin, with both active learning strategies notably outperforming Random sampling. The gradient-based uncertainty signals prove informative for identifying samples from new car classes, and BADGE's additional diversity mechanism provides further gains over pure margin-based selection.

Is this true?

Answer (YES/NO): NO